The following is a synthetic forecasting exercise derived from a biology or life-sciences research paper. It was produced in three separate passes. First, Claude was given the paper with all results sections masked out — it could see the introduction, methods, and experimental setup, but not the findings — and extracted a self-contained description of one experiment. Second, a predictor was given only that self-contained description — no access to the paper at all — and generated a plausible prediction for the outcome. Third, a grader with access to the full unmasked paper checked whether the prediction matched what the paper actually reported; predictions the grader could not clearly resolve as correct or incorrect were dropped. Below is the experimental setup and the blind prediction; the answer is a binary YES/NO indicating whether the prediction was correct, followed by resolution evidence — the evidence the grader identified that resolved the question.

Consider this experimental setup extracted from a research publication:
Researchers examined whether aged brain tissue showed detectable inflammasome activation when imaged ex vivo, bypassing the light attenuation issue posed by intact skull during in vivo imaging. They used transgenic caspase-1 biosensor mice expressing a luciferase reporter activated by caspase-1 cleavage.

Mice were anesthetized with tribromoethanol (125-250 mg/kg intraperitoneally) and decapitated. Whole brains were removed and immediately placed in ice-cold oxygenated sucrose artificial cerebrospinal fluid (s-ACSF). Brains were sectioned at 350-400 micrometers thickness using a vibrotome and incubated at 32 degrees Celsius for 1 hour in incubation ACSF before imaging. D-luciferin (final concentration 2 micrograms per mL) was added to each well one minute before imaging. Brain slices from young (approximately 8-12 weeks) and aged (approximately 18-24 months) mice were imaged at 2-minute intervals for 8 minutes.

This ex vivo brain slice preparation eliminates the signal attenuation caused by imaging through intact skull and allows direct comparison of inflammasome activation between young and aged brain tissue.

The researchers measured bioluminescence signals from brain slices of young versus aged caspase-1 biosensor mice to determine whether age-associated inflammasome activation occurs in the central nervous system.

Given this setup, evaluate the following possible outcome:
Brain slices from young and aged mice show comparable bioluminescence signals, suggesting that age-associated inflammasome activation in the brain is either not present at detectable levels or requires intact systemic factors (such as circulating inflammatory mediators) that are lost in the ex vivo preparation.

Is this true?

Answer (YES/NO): NO